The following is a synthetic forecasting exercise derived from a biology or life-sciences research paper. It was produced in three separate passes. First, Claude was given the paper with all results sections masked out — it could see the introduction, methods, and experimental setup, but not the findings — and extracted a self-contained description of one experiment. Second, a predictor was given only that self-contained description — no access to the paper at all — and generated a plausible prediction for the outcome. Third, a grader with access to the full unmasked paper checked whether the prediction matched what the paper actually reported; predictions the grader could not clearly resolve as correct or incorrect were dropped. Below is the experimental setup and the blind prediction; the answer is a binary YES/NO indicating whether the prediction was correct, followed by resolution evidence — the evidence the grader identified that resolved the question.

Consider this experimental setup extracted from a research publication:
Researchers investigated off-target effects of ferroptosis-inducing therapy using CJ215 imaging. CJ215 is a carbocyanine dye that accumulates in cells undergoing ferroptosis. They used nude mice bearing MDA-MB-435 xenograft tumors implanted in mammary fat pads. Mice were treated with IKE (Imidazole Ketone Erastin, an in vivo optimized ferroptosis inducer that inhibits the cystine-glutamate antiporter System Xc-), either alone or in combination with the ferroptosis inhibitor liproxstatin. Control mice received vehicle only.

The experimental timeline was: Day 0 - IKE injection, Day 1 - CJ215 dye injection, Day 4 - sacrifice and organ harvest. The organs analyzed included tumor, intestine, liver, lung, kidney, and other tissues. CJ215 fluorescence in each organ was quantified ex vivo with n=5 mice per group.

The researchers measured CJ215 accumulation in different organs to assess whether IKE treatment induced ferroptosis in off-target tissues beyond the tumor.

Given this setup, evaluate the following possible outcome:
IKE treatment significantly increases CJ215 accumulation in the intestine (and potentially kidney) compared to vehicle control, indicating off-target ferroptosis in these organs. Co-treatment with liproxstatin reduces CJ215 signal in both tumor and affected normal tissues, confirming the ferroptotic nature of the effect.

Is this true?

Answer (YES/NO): NO